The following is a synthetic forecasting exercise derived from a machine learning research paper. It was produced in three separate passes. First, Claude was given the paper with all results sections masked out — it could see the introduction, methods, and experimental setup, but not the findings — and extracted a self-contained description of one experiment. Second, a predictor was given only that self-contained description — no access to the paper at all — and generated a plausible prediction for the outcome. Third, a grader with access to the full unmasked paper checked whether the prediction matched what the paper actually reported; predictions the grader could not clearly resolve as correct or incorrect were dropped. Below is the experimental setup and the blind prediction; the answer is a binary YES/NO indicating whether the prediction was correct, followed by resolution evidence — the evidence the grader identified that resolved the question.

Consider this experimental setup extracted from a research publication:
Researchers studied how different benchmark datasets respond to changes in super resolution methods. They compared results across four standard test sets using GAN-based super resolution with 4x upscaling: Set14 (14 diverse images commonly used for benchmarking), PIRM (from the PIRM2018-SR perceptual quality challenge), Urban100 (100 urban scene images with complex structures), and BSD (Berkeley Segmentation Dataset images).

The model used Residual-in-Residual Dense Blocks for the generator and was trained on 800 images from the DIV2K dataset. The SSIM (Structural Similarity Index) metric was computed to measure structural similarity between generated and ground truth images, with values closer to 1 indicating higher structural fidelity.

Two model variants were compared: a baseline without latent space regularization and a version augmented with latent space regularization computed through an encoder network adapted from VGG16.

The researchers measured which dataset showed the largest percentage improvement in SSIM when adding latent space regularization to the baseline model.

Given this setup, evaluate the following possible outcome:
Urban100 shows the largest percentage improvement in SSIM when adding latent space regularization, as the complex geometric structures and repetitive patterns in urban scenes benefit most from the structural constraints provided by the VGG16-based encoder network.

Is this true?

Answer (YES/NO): NO